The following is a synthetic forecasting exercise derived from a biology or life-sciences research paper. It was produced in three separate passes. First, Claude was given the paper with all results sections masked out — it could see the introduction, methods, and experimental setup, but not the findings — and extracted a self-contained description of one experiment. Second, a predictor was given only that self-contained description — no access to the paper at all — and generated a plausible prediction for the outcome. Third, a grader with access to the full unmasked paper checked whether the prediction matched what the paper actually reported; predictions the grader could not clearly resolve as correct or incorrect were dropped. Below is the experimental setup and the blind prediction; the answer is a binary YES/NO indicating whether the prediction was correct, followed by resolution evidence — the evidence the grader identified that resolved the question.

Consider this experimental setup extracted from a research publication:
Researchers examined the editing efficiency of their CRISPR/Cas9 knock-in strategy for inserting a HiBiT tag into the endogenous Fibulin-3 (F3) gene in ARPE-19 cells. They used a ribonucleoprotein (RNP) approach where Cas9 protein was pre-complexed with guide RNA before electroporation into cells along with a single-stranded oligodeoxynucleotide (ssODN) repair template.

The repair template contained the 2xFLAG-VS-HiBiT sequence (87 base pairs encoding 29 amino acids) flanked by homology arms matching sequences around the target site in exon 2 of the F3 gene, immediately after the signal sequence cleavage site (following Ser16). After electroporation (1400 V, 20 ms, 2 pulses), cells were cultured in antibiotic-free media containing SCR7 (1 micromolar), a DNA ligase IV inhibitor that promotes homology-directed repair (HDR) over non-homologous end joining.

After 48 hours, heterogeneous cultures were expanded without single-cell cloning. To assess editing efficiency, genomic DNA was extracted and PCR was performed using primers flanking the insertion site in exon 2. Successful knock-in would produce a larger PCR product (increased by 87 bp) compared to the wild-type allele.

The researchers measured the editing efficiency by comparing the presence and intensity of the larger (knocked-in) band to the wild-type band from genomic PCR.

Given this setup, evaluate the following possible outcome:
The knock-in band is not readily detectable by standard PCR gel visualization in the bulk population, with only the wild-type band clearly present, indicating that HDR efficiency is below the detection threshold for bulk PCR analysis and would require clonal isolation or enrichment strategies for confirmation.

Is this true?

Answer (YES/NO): NO